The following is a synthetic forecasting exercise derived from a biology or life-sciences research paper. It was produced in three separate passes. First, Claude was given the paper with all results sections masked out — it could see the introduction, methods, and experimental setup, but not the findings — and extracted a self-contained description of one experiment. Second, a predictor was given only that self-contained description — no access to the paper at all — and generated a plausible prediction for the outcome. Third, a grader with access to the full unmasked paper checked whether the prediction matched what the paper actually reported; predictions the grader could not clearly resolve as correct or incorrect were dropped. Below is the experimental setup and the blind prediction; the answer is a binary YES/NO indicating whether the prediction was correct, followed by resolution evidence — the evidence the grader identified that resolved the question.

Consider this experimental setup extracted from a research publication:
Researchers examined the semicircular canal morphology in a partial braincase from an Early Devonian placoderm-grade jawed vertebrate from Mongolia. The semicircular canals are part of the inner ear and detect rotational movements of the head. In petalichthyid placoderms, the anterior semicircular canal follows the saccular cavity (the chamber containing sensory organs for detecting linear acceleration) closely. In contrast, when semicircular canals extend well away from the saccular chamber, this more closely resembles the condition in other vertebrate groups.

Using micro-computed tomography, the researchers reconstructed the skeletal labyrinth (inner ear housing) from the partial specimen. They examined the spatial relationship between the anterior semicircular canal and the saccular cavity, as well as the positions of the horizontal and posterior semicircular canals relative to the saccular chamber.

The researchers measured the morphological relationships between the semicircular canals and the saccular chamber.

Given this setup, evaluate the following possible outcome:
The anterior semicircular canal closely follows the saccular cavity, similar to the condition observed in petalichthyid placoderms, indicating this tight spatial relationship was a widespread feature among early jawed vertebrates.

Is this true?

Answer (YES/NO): YES